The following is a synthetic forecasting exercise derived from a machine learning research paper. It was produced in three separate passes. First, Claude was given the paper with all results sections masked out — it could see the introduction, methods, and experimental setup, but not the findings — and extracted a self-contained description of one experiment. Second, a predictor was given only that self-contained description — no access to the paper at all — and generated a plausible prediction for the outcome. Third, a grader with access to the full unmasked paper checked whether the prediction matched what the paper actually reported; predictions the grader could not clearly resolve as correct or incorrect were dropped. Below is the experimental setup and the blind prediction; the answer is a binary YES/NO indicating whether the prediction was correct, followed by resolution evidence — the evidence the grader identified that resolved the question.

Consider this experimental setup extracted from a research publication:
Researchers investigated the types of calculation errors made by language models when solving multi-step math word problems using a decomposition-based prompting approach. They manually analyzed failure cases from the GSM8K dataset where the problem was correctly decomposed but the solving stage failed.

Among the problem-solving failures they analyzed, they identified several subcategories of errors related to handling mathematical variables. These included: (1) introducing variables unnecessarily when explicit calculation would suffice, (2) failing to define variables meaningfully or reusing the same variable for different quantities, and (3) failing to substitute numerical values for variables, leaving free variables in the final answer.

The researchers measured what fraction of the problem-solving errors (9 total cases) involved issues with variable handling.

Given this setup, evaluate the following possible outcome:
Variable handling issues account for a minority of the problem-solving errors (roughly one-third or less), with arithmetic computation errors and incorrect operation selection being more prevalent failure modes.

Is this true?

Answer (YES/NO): NO